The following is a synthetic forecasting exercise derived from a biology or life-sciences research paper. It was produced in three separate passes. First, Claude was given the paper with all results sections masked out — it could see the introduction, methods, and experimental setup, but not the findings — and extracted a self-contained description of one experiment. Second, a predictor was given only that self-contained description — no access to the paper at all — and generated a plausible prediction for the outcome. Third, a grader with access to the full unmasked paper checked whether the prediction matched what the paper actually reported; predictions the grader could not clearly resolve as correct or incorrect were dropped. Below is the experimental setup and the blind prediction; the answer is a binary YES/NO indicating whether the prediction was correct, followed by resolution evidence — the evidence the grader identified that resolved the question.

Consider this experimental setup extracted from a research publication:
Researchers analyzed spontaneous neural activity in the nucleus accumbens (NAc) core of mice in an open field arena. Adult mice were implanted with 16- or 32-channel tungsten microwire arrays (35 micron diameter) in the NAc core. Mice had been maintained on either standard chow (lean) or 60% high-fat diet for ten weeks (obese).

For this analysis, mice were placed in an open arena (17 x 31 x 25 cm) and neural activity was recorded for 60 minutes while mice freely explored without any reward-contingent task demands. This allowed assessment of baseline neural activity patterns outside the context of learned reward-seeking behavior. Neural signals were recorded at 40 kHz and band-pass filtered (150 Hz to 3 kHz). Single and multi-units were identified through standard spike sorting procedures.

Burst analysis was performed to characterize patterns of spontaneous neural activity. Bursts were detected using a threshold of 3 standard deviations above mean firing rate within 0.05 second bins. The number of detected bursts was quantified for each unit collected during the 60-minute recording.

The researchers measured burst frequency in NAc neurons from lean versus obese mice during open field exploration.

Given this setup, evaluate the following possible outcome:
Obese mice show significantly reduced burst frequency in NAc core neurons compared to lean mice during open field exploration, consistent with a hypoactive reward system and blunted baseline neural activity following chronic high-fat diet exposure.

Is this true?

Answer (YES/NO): NO